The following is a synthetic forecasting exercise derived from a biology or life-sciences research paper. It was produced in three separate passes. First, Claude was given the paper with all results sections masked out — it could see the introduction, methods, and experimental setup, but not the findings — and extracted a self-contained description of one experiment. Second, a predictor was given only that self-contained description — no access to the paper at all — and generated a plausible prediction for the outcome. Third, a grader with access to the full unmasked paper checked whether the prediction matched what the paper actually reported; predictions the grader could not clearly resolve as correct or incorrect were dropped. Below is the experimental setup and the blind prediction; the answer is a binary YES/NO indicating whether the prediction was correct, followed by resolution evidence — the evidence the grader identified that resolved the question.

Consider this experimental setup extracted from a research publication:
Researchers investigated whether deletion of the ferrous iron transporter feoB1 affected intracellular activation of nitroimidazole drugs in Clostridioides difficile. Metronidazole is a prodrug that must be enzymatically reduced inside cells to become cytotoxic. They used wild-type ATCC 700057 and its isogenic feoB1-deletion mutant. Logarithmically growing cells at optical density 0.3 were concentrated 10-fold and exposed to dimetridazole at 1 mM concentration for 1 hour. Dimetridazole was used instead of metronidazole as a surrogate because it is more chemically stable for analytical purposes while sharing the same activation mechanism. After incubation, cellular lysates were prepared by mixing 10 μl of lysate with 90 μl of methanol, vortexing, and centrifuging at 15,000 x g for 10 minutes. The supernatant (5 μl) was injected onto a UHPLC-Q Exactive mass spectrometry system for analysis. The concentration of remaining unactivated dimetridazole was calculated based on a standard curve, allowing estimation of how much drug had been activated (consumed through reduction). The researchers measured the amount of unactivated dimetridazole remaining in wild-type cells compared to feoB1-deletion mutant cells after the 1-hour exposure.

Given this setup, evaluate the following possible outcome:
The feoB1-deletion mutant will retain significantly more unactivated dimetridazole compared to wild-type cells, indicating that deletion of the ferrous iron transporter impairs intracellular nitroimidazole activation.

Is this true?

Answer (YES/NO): NO